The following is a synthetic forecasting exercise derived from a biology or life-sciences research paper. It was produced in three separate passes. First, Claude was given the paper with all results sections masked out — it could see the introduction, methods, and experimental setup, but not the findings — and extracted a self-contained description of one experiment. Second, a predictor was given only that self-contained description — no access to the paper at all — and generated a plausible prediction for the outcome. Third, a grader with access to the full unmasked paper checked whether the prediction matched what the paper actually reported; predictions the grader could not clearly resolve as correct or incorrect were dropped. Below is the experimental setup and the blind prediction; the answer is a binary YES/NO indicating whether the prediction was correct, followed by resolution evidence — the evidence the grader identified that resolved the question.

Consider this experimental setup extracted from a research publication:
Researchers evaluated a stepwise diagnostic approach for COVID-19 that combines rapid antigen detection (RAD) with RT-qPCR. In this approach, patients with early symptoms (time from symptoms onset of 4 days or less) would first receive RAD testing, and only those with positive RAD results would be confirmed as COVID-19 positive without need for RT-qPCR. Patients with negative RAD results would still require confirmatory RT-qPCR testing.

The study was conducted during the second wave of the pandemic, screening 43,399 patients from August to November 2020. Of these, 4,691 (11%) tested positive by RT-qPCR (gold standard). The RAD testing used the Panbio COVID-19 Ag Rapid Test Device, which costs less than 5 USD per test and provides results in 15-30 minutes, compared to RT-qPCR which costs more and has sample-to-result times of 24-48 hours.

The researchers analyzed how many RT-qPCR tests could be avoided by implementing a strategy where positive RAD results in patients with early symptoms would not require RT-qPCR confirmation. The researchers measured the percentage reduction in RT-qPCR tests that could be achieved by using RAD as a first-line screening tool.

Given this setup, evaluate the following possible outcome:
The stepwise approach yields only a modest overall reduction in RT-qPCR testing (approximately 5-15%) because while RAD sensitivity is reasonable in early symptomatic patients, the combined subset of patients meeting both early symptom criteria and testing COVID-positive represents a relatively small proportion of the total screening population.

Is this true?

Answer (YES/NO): NO